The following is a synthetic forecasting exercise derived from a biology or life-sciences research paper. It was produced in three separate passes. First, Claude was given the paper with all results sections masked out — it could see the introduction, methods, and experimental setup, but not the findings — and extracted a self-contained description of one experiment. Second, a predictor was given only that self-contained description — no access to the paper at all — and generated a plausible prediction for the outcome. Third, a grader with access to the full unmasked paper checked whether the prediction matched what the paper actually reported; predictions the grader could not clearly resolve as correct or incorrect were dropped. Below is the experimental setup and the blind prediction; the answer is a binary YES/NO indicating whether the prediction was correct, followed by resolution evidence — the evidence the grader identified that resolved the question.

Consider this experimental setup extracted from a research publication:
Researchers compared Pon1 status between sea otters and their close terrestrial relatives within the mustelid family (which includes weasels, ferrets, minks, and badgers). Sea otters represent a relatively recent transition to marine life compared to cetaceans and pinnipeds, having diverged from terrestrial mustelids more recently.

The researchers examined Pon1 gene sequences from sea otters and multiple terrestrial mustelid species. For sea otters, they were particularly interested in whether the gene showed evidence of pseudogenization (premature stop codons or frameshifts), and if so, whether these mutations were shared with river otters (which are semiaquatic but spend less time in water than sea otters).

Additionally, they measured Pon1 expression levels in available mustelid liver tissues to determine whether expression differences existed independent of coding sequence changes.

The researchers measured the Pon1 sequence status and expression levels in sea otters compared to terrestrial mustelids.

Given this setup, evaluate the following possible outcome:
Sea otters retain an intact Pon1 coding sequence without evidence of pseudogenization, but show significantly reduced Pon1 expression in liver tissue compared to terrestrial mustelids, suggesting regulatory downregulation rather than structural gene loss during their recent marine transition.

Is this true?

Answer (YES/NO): NO